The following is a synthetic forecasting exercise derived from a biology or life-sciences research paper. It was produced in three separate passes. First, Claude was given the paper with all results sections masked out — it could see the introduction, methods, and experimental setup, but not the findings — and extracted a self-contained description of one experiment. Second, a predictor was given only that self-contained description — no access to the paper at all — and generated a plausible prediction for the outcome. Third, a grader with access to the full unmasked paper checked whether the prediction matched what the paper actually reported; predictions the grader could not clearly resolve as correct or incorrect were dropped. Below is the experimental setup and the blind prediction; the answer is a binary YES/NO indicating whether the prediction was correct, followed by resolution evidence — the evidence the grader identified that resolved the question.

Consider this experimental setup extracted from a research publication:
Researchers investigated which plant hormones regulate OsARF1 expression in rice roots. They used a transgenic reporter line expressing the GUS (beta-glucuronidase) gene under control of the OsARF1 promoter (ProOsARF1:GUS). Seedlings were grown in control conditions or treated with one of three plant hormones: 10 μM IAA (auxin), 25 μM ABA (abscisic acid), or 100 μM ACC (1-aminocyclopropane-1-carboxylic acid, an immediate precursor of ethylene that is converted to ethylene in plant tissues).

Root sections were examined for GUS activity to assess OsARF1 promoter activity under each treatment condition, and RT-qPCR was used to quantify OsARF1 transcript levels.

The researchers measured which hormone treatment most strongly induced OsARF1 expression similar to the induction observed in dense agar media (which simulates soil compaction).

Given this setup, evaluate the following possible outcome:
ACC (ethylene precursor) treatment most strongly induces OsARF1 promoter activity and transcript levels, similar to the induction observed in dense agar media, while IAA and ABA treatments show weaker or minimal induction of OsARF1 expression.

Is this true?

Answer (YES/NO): YES